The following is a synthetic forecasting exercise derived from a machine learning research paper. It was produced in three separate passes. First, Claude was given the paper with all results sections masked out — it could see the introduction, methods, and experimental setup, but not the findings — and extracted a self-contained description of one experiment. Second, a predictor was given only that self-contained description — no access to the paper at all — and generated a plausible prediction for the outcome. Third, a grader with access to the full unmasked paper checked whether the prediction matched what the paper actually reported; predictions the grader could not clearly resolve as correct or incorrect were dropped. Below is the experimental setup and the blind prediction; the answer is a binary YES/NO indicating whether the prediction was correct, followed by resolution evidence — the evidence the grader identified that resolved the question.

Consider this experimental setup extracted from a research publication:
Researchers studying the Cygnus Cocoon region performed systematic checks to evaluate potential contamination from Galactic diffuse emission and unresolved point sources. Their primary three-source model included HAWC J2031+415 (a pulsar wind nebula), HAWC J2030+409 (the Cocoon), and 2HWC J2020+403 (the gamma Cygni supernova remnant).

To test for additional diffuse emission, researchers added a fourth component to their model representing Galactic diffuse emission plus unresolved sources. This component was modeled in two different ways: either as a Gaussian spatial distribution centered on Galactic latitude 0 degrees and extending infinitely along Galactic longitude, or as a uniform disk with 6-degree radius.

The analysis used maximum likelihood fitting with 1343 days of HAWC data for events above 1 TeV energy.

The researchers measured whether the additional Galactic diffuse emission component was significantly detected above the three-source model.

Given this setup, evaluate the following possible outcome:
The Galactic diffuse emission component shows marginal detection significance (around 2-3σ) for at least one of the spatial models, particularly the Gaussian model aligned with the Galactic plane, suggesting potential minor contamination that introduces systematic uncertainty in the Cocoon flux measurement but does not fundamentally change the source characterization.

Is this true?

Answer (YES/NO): NO